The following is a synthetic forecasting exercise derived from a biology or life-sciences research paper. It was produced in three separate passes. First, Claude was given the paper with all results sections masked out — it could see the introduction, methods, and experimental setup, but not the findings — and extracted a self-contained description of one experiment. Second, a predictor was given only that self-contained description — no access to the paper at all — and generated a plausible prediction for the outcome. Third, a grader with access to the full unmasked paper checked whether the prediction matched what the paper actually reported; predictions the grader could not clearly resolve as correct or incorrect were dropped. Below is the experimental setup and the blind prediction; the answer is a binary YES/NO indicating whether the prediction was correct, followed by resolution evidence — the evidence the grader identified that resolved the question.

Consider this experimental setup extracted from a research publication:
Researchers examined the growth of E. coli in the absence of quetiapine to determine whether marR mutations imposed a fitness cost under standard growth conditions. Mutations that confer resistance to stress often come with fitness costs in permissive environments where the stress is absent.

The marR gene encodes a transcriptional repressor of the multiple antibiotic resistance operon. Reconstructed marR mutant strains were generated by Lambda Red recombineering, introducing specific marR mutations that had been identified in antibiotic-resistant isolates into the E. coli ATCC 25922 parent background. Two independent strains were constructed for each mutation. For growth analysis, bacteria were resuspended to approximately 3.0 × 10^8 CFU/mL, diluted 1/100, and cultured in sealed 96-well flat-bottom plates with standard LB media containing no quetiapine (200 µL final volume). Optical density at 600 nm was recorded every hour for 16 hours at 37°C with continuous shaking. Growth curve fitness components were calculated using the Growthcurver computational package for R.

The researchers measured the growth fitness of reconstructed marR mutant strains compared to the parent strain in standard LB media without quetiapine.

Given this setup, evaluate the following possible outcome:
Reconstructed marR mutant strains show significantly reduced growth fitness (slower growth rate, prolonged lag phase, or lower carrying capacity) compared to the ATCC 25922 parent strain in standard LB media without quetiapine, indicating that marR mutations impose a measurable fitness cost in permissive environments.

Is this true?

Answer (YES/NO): YES